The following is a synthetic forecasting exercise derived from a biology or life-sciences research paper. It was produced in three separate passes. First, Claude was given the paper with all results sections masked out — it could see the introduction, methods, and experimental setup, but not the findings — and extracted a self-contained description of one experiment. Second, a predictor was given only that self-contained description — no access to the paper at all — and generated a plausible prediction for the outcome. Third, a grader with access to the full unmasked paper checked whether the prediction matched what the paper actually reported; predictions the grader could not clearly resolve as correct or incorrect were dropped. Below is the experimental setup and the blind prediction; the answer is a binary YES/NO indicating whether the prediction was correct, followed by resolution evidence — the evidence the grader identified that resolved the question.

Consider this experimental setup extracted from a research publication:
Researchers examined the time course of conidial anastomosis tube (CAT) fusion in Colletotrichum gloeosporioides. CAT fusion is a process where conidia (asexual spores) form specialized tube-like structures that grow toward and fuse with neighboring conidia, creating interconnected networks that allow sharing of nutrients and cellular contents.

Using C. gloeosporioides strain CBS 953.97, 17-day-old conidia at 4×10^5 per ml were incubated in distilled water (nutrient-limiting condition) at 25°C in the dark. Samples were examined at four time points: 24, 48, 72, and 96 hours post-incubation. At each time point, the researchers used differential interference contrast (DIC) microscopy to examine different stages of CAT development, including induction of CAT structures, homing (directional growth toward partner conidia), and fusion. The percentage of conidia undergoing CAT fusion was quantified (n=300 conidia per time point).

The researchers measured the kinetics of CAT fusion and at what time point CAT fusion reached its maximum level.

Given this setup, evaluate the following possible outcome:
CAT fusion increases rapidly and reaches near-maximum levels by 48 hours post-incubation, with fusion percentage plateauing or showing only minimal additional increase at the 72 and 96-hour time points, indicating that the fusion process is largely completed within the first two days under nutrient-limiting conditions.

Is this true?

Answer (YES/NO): NO